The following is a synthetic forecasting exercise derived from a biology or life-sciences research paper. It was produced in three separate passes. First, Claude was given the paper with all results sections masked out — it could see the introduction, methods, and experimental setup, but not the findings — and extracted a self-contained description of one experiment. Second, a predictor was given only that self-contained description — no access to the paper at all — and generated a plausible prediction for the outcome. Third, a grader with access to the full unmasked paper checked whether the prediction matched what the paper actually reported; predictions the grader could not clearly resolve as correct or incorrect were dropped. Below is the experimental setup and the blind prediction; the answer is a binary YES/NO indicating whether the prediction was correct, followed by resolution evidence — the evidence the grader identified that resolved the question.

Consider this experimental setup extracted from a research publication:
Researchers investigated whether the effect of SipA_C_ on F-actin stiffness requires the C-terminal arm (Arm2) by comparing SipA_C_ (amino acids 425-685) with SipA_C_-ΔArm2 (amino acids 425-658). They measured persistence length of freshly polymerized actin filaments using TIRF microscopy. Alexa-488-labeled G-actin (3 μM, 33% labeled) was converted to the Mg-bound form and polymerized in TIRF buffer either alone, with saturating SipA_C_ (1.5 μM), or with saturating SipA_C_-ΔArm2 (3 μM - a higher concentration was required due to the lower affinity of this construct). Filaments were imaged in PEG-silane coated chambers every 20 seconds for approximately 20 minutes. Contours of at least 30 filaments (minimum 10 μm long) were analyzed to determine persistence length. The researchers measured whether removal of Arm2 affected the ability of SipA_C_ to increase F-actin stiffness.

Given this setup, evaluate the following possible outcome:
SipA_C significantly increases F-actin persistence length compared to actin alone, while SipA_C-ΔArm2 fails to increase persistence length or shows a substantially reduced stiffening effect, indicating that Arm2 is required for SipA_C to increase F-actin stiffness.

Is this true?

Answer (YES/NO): YES